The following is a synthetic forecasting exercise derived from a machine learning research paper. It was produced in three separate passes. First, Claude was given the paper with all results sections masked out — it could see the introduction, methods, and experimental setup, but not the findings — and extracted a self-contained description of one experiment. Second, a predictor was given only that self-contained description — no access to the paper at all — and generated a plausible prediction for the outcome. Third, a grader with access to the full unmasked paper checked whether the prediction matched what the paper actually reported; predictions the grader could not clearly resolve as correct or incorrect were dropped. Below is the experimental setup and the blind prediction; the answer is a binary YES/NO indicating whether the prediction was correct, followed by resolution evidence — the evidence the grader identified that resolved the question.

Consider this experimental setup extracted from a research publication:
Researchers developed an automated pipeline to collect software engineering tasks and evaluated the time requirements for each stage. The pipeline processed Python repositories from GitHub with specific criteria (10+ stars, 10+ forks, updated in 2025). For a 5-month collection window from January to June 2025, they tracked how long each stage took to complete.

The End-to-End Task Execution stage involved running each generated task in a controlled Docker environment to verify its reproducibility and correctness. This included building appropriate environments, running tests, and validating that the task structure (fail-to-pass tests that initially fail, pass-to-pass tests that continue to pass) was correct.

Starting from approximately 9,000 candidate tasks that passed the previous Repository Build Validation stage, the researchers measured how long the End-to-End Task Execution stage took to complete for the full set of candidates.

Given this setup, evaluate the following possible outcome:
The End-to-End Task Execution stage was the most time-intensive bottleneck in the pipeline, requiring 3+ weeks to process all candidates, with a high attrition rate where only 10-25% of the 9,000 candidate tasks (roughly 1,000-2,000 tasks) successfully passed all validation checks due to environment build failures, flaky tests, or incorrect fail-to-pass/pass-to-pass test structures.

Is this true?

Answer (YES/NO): NO